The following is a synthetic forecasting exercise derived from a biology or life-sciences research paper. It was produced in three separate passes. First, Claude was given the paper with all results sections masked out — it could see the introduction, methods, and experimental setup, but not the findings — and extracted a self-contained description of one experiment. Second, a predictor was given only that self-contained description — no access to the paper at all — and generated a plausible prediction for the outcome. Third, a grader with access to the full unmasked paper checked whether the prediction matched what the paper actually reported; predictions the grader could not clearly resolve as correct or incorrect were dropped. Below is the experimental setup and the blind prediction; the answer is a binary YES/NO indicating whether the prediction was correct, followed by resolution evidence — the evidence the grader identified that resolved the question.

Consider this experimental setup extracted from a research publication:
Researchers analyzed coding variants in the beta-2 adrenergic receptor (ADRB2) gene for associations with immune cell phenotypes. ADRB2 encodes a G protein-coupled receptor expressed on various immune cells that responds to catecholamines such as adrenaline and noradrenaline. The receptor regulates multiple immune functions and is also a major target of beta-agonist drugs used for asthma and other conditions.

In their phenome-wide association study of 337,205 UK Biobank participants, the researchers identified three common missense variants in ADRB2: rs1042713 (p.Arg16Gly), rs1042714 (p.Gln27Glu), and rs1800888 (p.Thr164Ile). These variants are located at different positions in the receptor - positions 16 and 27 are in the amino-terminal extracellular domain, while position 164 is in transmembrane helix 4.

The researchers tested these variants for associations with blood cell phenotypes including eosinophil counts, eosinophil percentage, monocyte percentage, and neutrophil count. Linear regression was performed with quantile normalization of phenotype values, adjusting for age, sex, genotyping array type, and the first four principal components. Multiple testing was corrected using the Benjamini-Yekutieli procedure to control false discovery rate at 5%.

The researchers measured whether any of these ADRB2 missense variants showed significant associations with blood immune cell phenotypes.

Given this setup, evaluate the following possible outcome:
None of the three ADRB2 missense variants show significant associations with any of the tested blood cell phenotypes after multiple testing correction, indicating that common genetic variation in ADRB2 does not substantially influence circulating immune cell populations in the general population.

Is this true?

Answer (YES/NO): NO